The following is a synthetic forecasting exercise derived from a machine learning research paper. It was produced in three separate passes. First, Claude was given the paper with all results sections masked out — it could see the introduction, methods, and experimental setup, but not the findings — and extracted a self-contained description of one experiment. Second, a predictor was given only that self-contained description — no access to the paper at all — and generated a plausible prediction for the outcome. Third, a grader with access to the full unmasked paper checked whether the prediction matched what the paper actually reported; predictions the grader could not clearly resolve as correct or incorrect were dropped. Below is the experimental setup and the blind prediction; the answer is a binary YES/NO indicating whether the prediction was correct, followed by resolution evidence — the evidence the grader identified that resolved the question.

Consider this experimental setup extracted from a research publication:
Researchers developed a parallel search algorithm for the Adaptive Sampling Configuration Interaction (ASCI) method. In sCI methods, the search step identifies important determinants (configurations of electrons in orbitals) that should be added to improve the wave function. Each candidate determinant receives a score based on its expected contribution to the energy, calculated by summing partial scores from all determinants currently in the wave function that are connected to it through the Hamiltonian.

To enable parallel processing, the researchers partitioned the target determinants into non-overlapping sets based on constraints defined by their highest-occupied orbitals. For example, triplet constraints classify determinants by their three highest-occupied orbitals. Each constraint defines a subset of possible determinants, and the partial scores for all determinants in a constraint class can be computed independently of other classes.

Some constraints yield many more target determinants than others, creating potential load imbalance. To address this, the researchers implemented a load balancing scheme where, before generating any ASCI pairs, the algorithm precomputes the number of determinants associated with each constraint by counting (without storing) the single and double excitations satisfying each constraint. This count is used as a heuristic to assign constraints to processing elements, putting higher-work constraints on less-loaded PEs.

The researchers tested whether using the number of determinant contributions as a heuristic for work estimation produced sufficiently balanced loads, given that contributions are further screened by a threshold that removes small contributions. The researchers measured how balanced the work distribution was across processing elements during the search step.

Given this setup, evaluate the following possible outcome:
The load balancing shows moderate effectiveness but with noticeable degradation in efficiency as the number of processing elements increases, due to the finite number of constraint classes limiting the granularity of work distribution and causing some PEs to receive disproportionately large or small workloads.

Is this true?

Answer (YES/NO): YES